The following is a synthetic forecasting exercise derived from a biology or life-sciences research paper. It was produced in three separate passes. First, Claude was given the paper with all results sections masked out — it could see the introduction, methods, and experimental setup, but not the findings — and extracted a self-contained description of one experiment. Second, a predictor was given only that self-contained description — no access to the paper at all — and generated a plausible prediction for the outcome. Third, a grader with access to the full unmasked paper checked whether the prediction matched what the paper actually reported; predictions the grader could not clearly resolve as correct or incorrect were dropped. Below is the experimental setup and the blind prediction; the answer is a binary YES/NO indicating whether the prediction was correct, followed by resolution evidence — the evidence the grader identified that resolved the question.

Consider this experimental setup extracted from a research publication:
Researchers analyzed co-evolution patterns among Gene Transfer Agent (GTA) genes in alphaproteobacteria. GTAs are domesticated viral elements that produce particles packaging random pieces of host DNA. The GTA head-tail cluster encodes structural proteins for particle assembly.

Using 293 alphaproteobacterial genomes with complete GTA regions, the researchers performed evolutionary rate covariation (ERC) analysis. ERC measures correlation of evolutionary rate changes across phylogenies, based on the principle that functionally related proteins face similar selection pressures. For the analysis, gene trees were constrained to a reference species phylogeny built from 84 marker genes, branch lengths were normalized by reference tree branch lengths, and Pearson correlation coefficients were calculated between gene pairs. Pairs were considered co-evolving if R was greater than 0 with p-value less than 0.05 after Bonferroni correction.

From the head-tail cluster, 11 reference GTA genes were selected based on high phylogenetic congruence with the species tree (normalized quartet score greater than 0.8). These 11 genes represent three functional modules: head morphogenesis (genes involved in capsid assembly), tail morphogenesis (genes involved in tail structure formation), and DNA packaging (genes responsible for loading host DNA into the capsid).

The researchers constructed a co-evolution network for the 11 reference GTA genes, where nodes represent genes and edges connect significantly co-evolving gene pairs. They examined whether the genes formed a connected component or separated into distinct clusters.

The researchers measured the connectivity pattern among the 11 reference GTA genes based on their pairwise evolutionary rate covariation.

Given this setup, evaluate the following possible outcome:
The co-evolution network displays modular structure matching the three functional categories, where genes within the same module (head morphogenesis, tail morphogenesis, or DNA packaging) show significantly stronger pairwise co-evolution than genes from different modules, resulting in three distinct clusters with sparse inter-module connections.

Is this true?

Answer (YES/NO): NO